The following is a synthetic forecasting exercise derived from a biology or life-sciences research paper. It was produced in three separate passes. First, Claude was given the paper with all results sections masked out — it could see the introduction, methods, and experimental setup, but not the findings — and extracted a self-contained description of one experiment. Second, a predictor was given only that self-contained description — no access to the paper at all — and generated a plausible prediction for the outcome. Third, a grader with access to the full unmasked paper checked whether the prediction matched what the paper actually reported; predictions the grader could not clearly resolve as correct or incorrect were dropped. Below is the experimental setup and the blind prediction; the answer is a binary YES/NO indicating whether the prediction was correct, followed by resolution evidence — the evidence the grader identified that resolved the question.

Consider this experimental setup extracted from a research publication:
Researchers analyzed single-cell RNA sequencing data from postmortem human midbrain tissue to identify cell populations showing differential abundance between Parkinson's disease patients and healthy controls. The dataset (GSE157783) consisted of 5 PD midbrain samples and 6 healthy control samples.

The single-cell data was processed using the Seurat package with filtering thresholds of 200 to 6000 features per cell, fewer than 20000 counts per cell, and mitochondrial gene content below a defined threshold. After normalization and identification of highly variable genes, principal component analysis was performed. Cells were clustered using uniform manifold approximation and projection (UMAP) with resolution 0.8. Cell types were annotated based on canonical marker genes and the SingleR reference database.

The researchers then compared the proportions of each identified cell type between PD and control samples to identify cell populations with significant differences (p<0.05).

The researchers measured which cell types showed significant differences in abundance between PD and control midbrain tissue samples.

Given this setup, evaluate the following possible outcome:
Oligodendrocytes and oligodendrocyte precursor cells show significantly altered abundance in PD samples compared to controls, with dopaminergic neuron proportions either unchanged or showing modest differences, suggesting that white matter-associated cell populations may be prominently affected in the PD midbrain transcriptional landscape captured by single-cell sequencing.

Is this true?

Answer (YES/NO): NO